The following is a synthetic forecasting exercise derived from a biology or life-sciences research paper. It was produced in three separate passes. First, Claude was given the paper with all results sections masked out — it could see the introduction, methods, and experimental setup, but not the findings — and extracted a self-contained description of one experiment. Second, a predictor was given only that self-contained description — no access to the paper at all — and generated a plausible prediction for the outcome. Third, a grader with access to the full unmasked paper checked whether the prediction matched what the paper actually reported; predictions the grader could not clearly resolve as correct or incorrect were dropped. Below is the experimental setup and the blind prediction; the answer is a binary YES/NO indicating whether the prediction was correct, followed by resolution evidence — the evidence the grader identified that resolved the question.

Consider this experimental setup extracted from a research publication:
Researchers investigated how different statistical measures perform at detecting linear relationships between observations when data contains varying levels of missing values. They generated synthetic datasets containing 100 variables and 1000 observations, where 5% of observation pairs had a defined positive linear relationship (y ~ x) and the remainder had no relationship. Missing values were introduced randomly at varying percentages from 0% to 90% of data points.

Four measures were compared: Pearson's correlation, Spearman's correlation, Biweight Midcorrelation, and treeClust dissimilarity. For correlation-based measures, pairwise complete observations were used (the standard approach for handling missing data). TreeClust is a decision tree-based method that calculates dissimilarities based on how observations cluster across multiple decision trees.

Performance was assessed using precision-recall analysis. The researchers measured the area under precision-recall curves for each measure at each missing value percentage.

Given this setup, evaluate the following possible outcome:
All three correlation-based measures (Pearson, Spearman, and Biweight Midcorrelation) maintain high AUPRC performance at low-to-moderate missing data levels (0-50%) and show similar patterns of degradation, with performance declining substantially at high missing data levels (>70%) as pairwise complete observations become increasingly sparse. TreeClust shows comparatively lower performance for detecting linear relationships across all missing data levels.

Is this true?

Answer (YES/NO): NO